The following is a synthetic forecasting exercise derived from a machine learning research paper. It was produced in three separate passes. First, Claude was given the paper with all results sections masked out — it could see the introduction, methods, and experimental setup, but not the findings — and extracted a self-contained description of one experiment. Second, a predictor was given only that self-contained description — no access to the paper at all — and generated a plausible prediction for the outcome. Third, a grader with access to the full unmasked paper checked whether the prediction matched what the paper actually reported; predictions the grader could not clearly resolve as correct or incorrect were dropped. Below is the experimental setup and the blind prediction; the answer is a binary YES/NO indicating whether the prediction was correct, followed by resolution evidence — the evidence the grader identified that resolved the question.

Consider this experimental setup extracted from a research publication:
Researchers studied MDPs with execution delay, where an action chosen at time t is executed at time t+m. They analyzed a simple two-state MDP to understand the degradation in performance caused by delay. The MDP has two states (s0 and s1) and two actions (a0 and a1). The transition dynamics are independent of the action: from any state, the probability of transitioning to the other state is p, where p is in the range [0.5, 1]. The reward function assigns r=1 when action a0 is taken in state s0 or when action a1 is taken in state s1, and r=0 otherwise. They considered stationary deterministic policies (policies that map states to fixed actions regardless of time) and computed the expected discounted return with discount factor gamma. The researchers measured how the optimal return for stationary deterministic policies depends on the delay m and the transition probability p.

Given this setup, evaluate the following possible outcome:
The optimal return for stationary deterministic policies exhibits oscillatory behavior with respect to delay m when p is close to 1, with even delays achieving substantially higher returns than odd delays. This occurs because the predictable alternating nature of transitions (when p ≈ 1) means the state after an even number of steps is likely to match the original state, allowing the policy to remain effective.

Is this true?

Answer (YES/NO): NO